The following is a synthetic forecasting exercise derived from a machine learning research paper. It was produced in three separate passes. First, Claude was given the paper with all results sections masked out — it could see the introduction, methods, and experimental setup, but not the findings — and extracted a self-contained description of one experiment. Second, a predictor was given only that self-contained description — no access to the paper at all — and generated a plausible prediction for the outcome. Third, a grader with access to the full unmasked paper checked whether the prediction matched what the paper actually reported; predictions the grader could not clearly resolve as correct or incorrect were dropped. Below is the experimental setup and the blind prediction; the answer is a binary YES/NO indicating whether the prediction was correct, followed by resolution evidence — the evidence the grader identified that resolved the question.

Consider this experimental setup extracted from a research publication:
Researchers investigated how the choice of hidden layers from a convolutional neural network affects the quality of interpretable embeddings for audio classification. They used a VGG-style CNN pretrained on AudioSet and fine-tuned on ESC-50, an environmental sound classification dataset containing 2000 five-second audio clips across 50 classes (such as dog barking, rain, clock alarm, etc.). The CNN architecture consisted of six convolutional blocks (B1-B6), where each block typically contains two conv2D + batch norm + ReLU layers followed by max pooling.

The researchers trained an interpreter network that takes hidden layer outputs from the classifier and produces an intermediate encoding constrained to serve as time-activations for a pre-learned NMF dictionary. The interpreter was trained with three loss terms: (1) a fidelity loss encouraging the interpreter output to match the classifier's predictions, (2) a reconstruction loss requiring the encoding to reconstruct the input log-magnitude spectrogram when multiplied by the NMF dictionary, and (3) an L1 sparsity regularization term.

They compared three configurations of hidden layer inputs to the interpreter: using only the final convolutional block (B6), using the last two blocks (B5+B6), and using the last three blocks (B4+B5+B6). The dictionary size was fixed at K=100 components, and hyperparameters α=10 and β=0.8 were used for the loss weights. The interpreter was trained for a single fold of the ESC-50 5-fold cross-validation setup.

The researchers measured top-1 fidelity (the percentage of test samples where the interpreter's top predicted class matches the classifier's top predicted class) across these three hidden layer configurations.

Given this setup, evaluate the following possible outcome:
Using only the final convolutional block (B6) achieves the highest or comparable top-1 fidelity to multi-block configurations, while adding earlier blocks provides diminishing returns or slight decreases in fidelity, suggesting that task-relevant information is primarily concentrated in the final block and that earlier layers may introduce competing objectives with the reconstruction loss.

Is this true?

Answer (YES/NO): NO